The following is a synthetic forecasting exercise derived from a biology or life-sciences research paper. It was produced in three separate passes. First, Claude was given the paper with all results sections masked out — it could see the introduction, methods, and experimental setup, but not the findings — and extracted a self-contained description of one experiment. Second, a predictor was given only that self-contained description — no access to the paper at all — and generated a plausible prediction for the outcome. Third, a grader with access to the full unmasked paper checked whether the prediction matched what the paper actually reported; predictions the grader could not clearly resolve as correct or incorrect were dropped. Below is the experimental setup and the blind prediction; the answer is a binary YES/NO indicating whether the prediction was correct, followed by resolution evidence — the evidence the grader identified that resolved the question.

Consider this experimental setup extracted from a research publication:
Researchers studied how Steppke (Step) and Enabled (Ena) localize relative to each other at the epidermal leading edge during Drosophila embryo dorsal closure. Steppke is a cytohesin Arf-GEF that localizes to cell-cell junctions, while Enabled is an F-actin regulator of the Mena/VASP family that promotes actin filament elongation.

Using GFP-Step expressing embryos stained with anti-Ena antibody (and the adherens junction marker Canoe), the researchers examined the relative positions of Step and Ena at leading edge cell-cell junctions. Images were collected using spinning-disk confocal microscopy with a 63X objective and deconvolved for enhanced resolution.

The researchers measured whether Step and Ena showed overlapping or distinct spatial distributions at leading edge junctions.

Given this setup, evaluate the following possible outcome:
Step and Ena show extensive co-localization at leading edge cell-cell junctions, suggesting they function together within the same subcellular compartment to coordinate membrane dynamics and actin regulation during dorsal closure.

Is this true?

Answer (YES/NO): NO